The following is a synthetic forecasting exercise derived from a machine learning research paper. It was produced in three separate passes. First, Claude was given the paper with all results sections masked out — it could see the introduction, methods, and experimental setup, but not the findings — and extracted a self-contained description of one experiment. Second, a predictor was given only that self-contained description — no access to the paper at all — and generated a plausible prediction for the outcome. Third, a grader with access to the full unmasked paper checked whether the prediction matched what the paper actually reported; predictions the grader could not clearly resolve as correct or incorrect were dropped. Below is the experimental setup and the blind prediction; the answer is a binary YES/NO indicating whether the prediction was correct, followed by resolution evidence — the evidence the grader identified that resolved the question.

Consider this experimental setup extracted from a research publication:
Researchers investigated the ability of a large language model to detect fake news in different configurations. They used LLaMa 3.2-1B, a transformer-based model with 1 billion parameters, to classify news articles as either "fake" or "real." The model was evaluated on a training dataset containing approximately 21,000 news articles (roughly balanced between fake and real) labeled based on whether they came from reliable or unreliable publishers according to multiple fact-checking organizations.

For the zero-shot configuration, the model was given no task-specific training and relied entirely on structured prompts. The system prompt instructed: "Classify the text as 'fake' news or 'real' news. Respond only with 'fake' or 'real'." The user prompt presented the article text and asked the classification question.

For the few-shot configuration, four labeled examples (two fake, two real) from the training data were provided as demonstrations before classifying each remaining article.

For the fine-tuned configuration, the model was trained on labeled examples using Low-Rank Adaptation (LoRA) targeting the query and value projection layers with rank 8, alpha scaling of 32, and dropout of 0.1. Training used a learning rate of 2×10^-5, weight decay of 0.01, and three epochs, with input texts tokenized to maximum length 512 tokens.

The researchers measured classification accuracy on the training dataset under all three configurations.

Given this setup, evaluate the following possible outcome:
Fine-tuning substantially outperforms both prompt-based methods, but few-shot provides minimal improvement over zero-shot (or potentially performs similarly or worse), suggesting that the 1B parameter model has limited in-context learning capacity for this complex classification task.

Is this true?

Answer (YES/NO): NO